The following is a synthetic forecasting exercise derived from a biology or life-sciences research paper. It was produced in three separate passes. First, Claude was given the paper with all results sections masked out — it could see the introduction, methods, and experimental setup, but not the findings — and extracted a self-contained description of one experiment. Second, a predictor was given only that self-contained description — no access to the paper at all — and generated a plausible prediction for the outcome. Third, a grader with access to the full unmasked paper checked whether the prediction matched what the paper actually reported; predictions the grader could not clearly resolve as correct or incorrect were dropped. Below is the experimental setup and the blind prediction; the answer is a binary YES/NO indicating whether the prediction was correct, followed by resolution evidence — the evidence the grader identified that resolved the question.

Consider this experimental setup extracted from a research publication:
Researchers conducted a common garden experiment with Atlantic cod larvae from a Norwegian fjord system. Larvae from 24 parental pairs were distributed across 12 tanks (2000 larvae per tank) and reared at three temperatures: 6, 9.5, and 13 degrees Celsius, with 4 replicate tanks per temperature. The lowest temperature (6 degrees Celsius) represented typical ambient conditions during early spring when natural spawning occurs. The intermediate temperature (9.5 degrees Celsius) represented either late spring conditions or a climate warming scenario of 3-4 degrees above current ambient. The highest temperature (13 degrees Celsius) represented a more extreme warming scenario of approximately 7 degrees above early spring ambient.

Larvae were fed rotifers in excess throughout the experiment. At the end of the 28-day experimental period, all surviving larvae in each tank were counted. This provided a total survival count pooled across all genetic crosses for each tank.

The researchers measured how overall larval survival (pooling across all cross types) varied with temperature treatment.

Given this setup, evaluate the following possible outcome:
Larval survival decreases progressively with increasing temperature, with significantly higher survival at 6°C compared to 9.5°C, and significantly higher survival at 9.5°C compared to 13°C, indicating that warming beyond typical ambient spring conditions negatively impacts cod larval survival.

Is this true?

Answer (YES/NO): NO